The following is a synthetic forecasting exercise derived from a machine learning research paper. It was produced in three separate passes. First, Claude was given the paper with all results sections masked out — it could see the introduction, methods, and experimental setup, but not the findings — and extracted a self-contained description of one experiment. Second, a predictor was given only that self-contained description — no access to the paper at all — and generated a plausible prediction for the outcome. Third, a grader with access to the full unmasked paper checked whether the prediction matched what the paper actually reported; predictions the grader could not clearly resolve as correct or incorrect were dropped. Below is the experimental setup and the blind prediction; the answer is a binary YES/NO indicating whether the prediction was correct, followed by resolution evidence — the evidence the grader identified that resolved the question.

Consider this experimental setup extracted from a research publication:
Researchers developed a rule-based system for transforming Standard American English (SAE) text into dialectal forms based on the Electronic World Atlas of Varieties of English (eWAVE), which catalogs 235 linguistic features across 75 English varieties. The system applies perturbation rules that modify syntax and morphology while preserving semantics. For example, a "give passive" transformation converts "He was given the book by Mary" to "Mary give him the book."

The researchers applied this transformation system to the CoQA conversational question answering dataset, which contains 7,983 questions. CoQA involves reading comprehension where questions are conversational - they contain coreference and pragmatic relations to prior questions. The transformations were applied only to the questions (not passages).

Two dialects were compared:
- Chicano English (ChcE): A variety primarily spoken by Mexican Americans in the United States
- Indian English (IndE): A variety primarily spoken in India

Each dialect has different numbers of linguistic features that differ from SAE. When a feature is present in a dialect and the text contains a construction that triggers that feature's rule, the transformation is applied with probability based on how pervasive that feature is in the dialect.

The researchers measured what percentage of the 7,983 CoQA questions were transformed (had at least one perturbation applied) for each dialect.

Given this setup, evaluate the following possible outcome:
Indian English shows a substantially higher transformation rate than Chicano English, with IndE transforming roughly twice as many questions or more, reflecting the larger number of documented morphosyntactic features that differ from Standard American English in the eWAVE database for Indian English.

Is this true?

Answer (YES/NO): YES